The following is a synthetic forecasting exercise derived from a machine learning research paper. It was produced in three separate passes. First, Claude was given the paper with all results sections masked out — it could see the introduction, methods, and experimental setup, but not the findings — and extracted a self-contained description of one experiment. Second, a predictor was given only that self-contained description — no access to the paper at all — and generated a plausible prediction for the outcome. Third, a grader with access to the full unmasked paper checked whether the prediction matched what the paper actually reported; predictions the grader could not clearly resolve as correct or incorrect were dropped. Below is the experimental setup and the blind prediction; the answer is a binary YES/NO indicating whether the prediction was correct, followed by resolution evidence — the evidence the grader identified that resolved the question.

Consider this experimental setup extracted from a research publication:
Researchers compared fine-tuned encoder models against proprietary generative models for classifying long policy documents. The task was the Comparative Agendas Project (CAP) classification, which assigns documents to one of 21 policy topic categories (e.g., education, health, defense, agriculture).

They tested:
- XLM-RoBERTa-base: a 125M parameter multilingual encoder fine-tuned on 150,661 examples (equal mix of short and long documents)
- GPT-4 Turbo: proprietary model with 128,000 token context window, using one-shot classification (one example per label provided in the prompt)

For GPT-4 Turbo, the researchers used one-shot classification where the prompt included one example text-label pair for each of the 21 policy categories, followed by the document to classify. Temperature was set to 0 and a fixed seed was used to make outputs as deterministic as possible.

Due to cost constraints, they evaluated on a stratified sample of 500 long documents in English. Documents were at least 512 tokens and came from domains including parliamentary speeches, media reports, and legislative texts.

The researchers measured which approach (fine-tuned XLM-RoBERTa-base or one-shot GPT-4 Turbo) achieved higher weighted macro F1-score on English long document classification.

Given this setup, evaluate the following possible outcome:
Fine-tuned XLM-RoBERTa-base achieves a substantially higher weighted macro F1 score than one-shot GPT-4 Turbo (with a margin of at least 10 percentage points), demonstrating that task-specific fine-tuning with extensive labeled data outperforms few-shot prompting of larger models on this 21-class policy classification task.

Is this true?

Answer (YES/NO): YES